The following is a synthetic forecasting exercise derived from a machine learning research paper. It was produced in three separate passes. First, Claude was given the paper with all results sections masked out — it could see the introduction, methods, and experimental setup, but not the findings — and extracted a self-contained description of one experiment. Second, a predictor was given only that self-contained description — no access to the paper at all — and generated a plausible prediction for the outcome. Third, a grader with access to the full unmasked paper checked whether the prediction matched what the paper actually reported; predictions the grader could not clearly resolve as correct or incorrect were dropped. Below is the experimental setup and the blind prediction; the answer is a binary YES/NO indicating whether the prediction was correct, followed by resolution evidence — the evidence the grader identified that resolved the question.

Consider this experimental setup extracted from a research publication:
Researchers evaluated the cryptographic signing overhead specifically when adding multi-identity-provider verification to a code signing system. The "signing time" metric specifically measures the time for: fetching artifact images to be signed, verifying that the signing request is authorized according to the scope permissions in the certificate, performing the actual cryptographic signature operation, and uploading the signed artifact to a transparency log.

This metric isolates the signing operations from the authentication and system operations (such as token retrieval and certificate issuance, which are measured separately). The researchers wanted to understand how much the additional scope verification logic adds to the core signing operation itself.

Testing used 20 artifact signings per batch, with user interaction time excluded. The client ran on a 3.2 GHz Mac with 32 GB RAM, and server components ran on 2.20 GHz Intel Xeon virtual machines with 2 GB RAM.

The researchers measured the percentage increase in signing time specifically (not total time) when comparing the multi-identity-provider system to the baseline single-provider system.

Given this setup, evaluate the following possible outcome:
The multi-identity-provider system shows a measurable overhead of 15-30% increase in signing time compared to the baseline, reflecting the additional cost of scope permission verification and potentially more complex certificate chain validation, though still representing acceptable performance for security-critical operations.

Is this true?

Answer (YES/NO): NO